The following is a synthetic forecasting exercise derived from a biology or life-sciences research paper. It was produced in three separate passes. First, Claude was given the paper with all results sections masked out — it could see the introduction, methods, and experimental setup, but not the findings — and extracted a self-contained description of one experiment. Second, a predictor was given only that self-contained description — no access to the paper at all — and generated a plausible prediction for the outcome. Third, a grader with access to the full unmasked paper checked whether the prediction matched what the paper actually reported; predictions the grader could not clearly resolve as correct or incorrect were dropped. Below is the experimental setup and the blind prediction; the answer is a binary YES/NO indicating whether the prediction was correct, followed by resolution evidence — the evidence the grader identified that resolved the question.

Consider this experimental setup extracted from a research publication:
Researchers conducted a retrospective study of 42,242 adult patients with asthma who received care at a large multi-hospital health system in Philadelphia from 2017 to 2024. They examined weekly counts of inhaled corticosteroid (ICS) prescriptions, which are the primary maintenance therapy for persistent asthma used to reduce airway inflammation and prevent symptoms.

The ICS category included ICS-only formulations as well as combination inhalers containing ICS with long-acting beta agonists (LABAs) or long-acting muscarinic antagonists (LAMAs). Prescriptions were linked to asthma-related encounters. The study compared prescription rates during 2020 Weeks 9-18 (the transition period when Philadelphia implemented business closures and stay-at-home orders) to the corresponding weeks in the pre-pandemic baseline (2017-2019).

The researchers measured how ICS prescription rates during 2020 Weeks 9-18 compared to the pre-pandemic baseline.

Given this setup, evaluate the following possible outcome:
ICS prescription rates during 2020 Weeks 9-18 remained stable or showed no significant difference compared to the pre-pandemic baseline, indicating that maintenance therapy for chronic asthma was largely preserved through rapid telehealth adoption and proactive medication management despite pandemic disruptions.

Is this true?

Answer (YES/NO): NO